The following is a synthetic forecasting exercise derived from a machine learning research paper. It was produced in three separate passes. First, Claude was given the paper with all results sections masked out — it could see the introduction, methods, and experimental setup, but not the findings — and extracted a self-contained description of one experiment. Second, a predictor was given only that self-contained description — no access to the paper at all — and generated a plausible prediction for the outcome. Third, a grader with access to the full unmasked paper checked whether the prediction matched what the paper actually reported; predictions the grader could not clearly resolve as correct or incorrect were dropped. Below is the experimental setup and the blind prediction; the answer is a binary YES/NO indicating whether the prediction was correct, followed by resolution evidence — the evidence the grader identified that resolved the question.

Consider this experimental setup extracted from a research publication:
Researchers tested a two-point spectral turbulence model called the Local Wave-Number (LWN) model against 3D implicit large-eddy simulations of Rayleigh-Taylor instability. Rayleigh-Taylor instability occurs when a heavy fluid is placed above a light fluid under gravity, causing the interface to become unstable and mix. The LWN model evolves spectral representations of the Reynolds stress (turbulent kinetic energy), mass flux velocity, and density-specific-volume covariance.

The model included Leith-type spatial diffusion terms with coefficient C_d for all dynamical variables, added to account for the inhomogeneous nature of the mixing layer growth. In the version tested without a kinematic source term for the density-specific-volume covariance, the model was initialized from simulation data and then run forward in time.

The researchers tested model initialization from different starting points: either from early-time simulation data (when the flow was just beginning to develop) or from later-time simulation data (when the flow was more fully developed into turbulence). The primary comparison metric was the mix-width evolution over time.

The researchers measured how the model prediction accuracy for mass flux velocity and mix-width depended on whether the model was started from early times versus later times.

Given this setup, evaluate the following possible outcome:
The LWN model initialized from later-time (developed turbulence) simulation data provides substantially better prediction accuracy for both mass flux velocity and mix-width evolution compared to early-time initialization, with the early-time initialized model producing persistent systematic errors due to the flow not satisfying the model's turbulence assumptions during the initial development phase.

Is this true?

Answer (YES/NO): NO